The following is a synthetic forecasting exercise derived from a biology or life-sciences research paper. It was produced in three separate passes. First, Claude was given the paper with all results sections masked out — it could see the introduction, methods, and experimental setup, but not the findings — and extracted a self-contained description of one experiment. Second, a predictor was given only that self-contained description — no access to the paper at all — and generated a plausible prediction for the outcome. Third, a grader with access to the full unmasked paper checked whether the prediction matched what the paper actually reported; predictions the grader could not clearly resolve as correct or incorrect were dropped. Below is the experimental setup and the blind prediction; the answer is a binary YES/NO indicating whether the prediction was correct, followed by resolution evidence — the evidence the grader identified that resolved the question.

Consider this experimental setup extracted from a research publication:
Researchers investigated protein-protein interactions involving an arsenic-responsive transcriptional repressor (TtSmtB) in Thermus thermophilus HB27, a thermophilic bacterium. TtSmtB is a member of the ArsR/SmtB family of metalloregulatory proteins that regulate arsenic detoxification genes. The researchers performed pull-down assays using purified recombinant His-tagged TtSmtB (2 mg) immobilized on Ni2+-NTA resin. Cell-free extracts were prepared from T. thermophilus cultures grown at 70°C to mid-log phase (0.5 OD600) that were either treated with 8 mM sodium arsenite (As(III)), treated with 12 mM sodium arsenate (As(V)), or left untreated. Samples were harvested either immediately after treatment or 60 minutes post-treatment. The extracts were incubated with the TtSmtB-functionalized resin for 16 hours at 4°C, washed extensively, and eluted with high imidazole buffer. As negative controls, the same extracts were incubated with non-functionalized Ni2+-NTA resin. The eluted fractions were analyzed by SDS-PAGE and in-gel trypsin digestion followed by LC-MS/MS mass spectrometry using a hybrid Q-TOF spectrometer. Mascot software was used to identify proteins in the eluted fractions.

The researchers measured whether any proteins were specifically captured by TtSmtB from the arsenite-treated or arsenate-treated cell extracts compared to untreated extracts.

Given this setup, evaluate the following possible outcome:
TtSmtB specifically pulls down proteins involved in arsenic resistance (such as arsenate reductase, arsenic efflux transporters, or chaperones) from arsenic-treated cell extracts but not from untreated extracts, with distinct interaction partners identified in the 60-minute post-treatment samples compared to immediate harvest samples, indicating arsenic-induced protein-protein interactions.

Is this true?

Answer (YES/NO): NO